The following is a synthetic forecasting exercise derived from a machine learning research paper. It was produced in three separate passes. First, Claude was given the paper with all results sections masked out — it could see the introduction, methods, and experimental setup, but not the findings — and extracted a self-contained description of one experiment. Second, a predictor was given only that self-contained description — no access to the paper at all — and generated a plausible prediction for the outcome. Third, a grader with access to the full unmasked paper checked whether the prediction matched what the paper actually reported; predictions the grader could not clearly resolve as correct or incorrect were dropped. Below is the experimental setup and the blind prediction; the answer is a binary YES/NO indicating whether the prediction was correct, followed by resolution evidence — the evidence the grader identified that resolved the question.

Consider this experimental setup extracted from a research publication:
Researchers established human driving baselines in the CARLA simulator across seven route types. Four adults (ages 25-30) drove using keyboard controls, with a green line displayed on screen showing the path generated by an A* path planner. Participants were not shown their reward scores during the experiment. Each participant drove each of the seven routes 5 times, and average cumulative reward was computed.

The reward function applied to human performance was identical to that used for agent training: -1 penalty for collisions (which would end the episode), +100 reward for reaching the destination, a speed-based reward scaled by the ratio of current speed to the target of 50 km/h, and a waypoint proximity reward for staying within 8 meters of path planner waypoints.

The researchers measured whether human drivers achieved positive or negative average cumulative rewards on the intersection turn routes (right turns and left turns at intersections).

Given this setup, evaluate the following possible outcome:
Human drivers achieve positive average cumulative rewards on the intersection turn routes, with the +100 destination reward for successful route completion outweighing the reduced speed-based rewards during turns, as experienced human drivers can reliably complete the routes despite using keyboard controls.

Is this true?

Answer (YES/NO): NO